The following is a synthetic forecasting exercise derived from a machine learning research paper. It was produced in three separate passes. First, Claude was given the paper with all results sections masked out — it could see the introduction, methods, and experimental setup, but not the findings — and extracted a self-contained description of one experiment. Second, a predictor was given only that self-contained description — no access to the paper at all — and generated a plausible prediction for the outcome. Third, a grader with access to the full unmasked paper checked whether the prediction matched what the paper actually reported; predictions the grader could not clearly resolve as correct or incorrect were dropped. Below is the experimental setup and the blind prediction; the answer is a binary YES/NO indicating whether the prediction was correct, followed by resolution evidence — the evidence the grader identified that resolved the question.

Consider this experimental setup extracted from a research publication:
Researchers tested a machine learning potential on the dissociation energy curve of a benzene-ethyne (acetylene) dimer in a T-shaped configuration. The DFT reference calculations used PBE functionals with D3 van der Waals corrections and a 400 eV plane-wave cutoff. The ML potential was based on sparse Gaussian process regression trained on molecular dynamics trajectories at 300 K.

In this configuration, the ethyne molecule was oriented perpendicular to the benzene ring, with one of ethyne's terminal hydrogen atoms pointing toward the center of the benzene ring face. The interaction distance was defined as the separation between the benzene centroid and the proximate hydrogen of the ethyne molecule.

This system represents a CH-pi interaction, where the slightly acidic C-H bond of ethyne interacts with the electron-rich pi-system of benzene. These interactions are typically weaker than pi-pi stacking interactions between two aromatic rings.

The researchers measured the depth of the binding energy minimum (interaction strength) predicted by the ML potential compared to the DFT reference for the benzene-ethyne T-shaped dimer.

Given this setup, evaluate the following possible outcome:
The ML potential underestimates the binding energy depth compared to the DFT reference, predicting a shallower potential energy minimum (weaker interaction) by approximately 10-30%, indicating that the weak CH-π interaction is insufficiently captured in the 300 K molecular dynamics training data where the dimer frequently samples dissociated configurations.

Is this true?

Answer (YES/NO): NO